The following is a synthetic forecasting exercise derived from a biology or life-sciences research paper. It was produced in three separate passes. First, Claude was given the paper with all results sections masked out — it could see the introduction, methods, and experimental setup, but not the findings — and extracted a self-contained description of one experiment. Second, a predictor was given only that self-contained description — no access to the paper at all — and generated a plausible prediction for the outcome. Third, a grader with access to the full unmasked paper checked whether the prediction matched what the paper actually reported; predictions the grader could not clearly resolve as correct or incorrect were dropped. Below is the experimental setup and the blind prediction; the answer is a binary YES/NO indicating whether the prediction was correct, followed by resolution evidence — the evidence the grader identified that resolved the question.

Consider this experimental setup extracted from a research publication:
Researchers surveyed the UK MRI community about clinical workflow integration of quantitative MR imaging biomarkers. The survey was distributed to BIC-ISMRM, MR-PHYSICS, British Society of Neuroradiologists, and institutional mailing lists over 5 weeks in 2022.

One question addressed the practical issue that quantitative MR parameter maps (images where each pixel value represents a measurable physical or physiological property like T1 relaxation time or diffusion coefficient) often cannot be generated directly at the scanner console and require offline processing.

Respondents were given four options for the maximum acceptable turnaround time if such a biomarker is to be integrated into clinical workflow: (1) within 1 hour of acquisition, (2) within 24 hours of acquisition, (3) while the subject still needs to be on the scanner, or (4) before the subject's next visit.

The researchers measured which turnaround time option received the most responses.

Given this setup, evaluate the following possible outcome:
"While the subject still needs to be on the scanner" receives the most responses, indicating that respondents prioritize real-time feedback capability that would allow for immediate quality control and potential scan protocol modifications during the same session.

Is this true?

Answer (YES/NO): NO